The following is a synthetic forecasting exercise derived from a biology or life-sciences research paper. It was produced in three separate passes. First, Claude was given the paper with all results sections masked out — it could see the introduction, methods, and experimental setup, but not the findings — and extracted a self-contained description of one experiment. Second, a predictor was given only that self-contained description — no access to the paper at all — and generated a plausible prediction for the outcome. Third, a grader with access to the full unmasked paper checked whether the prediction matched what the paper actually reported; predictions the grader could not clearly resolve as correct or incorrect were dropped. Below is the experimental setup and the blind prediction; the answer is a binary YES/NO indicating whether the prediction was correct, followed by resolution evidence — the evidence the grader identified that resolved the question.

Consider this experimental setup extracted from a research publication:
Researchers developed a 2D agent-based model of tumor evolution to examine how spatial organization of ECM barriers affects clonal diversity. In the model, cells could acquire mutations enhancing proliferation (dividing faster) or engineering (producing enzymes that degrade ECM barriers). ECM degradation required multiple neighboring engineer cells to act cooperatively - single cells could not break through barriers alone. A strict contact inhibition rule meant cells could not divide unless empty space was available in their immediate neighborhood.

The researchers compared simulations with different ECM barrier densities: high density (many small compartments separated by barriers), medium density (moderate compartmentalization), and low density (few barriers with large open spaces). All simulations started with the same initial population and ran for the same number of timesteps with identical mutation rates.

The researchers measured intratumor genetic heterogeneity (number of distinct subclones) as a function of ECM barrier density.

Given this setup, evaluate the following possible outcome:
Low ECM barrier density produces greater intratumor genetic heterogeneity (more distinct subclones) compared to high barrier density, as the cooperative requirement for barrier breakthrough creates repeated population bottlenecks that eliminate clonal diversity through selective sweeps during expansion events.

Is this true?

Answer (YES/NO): YES